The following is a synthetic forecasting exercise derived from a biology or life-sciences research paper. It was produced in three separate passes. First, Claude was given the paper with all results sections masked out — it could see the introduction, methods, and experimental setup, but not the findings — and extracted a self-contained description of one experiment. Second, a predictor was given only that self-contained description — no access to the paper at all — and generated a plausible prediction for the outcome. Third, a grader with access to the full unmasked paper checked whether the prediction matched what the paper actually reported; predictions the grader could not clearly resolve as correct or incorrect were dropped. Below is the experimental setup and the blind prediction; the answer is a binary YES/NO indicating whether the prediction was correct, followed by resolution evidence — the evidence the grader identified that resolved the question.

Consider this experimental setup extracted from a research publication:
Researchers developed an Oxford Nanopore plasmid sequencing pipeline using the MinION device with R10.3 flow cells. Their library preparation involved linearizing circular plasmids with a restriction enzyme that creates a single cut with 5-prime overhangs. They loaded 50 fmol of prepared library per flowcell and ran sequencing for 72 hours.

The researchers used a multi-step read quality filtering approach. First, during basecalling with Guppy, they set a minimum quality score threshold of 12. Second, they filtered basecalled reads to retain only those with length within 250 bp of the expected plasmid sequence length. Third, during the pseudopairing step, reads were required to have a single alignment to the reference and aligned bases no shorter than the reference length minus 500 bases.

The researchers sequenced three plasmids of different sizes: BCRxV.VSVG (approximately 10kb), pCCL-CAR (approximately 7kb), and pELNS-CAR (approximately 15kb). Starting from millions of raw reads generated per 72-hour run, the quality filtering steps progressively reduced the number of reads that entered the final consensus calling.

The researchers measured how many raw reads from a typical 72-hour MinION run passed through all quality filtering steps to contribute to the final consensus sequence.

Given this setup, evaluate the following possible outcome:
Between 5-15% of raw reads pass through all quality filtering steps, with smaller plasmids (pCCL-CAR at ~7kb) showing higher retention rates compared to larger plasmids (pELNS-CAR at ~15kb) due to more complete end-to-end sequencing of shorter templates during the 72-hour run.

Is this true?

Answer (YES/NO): NO